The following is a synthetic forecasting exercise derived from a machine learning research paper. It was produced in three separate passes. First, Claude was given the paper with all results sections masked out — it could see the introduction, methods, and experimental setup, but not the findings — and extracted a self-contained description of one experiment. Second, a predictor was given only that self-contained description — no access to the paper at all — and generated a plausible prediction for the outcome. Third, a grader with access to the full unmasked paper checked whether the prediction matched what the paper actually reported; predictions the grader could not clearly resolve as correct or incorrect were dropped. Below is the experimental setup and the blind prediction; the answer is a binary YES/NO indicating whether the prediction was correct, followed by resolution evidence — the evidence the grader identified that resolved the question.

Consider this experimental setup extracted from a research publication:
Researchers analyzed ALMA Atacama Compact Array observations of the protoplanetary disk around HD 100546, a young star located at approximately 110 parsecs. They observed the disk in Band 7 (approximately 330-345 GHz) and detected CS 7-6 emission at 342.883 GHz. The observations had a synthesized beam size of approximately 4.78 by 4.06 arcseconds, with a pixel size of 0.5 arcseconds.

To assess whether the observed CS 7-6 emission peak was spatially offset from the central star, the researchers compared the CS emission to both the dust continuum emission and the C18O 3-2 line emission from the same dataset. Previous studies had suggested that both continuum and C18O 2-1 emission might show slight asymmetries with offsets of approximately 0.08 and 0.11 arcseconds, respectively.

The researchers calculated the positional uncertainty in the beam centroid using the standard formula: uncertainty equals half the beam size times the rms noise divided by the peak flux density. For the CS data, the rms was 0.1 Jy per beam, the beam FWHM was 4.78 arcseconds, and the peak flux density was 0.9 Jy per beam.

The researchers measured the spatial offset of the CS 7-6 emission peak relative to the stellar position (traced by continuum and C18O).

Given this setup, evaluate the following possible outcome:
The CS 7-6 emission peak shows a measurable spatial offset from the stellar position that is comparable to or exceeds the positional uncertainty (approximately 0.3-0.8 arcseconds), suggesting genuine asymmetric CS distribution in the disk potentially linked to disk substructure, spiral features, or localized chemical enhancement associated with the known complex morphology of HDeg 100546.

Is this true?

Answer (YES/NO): NO